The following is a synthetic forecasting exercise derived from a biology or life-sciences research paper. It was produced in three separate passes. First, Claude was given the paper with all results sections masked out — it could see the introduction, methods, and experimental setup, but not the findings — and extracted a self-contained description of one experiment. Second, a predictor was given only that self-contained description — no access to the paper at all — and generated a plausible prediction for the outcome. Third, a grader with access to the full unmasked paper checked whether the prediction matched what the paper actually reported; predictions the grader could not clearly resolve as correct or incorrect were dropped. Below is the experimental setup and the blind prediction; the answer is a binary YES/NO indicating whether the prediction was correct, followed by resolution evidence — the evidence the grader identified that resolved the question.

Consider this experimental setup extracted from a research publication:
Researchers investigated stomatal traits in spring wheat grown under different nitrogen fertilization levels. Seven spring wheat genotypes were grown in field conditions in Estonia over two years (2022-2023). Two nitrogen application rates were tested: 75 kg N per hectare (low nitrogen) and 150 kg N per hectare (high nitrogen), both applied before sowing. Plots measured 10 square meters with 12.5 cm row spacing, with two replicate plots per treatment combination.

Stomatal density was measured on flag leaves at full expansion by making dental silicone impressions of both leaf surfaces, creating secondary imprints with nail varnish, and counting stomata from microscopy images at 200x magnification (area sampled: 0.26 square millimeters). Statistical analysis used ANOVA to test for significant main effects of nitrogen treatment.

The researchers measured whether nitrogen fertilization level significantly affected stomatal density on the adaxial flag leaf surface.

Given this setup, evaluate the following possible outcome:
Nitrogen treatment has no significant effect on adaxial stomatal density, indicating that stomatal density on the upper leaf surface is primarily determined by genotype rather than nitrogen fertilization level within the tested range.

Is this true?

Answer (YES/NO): YES